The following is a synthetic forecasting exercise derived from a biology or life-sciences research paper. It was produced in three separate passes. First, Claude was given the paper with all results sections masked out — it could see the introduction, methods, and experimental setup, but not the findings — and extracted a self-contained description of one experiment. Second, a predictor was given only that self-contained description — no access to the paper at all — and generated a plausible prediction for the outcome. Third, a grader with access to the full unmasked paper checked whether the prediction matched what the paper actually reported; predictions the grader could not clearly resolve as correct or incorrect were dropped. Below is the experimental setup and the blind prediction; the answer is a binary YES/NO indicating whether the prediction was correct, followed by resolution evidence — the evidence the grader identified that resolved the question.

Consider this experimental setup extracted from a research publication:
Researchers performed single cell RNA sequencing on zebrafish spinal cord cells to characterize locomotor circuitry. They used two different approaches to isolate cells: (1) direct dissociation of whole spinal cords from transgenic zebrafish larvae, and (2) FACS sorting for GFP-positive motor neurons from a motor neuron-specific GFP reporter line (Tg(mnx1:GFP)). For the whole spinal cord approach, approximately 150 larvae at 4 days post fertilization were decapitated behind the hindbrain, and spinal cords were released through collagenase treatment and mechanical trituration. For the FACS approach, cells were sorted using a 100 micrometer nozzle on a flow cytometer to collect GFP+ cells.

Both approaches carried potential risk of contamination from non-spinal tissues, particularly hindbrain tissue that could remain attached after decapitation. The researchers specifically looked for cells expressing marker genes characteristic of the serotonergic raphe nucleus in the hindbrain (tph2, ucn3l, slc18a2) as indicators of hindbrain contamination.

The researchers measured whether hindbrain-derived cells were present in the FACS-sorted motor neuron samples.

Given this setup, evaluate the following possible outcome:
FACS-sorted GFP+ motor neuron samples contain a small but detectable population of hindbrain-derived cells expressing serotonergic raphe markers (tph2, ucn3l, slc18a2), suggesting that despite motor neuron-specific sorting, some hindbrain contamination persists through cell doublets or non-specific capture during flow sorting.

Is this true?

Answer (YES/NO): NO